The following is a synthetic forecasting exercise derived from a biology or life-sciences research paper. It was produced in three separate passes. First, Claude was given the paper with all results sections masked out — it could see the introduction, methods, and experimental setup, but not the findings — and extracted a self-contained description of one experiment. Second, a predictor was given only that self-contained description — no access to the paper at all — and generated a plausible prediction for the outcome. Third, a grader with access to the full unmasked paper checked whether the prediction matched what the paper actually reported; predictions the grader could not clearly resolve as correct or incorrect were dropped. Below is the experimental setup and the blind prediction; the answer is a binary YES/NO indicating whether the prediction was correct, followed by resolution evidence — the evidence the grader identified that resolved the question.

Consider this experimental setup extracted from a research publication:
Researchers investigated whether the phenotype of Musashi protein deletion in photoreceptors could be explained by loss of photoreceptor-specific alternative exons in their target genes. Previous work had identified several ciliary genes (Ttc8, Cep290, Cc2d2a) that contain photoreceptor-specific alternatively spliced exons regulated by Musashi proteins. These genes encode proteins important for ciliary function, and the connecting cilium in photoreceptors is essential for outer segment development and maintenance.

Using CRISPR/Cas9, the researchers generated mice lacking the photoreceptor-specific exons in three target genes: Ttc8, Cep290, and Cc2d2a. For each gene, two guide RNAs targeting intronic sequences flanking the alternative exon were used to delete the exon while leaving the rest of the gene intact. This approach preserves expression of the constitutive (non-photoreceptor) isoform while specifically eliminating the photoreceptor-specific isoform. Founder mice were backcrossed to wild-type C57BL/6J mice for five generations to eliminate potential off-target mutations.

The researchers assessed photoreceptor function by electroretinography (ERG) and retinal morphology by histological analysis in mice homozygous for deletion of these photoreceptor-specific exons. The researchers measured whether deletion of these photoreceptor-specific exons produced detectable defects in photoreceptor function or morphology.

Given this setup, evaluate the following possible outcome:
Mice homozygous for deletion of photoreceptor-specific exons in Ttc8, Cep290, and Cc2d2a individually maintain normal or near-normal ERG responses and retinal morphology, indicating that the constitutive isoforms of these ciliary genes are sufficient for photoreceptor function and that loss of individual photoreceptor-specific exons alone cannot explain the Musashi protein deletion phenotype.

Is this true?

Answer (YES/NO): YES